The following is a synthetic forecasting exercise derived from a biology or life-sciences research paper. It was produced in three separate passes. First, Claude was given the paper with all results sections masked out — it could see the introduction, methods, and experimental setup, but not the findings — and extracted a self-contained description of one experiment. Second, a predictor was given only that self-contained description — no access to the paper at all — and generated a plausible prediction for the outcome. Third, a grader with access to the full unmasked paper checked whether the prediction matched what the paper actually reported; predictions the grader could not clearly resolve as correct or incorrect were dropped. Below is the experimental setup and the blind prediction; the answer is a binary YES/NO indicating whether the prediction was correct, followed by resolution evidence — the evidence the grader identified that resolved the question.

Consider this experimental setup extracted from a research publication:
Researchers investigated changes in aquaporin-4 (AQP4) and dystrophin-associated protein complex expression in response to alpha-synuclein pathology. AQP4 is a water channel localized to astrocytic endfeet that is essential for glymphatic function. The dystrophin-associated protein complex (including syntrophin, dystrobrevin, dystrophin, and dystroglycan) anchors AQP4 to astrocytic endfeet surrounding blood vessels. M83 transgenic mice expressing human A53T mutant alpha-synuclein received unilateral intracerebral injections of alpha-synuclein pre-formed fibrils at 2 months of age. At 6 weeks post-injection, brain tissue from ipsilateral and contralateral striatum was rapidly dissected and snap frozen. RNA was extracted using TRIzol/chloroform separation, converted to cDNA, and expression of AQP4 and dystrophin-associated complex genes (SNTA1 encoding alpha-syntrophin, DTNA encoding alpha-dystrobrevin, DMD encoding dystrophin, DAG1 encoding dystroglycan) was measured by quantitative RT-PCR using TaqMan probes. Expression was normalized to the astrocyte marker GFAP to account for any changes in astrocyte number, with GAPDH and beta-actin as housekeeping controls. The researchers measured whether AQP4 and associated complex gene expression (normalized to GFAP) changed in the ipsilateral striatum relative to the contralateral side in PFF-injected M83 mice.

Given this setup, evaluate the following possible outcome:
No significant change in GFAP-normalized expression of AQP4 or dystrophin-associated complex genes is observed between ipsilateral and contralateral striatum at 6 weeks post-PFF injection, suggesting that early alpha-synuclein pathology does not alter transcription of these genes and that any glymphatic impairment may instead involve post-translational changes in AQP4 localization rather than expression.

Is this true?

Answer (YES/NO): NO